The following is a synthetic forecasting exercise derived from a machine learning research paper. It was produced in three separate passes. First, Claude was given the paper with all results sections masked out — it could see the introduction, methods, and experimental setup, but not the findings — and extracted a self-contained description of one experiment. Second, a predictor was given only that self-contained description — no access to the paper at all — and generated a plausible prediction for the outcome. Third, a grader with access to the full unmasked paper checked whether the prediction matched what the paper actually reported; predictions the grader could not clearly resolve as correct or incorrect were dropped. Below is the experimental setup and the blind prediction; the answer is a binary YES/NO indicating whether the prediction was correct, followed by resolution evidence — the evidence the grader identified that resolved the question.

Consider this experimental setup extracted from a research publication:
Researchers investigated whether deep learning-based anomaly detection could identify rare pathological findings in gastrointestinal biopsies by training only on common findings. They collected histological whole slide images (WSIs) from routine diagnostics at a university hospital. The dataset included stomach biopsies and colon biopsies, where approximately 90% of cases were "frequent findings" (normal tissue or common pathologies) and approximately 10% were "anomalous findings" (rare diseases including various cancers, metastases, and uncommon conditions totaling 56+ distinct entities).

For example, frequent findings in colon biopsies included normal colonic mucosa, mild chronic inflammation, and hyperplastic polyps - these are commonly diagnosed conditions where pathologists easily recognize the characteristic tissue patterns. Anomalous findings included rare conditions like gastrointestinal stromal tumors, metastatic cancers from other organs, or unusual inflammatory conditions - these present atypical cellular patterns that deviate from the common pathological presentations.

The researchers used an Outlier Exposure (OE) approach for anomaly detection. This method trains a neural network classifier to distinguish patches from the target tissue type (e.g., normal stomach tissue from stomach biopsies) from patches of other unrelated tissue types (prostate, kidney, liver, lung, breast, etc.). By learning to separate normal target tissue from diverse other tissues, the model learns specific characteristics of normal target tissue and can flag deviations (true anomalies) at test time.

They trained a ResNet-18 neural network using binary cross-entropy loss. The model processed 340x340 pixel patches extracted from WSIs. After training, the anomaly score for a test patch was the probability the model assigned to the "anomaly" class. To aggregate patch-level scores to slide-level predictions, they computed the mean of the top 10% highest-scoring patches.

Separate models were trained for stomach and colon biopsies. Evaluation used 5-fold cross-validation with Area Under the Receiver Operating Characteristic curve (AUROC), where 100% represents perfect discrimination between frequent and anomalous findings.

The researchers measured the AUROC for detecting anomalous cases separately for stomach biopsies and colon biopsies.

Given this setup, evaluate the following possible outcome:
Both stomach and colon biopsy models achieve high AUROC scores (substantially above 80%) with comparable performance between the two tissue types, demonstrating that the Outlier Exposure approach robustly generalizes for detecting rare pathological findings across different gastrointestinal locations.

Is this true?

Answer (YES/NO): YES